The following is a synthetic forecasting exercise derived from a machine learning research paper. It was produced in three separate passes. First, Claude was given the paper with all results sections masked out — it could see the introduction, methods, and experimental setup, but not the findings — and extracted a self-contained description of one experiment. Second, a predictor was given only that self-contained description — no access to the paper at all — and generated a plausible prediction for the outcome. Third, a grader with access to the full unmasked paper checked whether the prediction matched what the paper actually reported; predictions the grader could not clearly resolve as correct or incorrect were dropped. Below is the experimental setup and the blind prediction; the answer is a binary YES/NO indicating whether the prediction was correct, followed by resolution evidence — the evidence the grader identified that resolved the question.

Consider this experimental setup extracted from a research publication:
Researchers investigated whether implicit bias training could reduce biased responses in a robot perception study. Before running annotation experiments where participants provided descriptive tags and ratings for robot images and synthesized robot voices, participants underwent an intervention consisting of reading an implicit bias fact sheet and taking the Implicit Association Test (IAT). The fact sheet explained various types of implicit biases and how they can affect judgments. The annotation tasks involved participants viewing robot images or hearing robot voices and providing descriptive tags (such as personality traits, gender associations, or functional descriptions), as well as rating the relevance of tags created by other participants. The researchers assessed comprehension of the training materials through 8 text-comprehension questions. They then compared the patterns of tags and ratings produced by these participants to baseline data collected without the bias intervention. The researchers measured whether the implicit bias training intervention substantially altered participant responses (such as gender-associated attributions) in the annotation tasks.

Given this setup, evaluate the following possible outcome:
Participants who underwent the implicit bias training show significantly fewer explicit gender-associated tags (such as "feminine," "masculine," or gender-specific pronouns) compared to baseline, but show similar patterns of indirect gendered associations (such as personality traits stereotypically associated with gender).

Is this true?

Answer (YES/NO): NO